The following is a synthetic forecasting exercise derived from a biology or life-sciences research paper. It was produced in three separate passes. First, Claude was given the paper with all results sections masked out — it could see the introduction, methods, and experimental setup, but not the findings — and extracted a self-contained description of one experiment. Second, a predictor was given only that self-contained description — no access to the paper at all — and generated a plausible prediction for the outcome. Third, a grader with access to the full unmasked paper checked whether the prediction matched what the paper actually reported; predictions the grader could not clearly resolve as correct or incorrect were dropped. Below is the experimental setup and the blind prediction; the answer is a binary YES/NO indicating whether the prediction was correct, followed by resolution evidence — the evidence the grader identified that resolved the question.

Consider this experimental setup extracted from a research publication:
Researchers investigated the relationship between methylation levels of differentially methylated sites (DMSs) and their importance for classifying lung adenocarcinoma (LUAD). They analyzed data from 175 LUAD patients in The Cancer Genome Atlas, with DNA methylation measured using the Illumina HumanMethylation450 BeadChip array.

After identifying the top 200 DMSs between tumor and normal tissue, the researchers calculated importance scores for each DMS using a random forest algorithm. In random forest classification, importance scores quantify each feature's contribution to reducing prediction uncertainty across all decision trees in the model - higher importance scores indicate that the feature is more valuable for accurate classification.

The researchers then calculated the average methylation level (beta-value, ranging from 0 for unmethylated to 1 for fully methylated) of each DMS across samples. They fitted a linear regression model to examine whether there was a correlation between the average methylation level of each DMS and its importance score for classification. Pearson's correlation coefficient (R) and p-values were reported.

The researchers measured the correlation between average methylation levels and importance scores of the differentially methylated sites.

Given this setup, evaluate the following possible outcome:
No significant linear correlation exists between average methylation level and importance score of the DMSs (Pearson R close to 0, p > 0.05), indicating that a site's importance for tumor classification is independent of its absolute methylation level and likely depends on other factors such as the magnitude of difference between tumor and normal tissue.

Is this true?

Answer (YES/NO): NO